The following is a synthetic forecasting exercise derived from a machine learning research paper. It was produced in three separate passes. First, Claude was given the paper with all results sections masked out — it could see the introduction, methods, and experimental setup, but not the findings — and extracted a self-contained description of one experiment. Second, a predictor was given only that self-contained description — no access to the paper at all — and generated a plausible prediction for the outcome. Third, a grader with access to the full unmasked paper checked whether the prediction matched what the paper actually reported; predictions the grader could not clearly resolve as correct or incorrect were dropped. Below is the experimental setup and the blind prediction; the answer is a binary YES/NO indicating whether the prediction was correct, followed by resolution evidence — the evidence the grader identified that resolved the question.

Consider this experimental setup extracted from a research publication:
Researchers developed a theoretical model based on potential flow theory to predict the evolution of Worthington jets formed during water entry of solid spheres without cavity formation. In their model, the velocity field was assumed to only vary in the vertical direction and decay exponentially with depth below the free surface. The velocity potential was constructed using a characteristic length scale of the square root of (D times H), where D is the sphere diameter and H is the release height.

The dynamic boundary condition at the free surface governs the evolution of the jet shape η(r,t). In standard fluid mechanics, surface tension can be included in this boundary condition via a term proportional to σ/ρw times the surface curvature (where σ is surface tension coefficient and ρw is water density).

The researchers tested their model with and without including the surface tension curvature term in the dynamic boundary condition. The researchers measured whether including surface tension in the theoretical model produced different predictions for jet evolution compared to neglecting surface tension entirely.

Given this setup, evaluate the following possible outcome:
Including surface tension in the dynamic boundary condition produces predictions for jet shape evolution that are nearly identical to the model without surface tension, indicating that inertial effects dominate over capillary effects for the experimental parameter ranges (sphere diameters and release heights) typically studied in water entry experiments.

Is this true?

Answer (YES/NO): YES